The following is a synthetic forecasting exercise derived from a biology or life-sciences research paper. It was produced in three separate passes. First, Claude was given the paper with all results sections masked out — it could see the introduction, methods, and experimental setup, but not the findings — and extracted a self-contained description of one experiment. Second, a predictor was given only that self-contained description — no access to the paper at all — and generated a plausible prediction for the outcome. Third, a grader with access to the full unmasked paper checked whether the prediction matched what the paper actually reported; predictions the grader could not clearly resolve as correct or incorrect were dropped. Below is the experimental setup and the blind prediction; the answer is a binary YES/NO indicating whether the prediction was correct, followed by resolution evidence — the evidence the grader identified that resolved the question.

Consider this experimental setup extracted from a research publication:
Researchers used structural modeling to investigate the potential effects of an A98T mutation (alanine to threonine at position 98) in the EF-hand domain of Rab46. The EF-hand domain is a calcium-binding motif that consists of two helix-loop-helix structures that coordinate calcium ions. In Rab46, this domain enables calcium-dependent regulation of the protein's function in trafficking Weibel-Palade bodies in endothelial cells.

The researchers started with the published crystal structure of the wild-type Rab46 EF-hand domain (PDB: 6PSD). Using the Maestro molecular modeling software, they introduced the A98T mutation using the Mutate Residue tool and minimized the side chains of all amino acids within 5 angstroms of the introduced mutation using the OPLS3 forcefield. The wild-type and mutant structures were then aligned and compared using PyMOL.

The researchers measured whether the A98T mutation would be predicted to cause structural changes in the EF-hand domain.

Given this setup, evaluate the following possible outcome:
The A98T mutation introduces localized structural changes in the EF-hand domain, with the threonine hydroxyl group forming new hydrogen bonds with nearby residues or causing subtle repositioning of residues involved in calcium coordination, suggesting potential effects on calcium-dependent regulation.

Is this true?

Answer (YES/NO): YES